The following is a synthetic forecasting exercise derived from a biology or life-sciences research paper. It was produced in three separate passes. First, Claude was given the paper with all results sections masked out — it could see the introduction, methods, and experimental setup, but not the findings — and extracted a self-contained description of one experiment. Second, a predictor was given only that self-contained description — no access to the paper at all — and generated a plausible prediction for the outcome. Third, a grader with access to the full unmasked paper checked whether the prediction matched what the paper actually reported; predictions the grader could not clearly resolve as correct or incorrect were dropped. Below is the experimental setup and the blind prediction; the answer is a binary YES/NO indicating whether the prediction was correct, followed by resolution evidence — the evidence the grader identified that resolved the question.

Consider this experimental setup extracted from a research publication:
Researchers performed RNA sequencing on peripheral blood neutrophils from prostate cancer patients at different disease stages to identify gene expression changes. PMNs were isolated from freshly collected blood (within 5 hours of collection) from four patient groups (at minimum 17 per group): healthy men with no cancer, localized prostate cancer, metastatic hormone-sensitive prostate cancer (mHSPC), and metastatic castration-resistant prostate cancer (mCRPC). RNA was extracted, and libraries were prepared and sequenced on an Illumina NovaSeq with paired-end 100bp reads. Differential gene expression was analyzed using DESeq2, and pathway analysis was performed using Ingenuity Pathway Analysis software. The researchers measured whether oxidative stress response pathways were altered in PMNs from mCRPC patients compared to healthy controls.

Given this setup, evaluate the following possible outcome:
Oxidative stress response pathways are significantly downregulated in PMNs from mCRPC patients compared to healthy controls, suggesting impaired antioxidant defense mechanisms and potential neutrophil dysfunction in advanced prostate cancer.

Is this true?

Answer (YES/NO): NO